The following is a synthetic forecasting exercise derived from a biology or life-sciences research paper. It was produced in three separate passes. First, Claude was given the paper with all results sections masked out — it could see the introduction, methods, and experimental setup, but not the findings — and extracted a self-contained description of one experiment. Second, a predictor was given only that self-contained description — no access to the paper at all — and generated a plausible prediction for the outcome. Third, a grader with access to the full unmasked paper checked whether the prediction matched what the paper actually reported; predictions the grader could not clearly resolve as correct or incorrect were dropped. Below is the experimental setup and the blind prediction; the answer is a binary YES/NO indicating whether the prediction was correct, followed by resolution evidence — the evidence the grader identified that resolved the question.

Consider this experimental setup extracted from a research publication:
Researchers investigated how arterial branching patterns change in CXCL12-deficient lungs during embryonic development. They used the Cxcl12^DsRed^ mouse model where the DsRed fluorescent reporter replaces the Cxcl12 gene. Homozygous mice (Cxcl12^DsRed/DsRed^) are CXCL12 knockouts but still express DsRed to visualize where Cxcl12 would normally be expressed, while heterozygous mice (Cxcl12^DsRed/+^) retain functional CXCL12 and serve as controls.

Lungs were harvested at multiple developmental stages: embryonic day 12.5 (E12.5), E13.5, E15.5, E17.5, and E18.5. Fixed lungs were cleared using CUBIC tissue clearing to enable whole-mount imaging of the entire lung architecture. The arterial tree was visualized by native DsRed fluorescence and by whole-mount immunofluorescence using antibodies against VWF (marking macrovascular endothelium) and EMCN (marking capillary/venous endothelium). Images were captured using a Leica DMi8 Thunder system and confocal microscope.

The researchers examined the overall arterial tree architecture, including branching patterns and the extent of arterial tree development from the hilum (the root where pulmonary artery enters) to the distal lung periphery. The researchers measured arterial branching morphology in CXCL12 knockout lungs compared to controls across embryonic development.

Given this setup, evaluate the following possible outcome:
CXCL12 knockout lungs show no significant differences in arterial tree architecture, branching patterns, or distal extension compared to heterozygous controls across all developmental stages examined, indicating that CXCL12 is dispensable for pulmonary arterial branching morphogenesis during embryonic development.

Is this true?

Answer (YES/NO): NO